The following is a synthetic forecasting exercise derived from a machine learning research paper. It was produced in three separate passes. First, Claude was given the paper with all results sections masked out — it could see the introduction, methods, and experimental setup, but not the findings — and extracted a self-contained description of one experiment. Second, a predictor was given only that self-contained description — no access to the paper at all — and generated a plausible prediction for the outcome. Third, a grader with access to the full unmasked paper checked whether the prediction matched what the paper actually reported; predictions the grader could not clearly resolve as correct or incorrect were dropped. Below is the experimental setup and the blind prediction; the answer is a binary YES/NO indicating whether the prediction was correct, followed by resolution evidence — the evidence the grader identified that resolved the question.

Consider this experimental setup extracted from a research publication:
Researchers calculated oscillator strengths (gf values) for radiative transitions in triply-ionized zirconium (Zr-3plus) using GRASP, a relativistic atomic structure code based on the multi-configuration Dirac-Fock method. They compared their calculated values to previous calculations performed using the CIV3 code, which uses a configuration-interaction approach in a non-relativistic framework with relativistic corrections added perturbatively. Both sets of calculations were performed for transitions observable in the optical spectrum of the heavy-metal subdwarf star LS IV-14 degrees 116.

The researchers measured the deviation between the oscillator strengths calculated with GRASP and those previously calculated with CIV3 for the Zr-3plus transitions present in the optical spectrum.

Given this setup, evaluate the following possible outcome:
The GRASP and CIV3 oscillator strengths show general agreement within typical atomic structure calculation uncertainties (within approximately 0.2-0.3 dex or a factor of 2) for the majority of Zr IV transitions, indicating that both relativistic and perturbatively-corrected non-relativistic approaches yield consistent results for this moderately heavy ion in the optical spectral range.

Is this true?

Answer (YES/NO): YES